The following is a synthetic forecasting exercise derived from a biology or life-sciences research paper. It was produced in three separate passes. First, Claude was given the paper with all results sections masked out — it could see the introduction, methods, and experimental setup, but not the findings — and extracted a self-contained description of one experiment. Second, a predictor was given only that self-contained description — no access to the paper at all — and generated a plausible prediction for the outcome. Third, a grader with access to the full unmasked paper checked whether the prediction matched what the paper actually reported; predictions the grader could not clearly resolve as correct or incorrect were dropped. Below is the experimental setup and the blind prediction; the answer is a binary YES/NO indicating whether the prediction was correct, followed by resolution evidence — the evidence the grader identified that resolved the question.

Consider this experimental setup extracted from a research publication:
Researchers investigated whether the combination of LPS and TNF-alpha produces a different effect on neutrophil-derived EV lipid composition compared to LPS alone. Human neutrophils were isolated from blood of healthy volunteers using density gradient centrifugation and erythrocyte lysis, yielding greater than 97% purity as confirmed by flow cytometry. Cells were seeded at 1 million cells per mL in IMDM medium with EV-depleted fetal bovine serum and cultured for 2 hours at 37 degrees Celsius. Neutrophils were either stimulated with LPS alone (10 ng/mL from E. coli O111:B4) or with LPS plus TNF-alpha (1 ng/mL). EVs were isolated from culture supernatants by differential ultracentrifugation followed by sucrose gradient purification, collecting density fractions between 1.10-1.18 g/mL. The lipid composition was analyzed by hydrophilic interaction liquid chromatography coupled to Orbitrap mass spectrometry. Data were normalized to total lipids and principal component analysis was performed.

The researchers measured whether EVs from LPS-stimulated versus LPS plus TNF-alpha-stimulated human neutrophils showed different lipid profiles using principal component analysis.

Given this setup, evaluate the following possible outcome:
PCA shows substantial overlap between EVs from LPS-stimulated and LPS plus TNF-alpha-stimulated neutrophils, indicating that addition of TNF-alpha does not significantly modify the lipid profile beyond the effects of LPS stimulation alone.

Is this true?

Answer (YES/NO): NO